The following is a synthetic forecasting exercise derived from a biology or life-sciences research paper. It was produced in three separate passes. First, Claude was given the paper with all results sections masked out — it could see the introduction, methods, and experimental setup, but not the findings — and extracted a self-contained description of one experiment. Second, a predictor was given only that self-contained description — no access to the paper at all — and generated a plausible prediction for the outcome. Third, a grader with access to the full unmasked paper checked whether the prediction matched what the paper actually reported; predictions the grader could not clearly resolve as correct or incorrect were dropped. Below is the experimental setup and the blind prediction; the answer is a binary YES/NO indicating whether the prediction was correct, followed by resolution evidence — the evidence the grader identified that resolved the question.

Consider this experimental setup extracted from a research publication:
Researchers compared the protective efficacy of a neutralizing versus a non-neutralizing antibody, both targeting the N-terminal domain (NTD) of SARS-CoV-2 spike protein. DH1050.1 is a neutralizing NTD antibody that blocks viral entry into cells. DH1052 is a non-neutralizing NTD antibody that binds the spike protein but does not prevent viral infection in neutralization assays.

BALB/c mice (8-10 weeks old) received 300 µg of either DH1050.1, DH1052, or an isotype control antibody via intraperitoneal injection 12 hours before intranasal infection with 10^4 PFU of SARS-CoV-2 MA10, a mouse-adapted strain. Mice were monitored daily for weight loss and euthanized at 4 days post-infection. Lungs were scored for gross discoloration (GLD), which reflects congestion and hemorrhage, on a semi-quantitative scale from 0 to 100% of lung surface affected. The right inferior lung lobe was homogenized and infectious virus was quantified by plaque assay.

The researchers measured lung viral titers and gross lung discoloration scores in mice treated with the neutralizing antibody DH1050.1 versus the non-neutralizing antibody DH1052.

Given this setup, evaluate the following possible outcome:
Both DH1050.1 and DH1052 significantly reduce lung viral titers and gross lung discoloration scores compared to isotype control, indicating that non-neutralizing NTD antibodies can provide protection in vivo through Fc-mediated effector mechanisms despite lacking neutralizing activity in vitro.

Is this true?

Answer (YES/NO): YES